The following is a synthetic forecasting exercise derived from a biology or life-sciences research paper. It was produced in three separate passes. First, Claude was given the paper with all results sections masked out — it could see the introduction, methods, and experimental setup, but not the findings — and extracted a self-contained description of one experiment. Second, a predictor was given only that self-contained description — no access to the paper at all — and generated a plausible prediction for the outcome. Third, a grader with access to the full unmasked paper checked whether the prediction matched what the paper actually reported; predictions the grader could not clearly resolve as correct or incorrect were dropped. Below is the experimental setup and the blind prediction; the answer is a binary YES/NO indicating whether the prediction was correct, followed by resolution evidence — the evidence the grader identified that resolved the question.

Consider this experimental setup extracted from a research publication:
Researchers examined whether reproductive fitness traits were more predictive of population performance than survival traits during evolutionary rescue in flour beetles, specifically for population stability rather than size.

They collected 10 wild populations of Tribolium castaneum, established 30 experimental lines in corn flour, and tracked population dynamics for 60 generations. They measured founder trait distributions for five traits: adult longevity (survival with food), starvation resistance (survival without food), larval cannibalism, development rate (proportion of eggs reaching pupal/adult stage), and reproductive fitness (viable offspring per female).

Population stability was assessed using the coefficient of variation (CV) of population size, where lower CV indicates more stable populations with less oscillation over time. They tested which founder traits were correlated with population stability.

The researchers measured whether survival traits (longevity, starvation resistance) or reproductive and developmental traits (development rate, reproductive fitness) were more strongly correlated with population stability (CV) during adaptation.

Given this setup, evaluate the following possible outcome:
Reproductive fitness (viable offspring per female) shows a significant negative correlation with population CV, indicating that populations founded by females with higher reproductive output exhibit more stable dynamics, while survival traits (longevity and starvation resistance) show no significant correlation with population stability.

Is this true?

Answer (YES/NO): NO